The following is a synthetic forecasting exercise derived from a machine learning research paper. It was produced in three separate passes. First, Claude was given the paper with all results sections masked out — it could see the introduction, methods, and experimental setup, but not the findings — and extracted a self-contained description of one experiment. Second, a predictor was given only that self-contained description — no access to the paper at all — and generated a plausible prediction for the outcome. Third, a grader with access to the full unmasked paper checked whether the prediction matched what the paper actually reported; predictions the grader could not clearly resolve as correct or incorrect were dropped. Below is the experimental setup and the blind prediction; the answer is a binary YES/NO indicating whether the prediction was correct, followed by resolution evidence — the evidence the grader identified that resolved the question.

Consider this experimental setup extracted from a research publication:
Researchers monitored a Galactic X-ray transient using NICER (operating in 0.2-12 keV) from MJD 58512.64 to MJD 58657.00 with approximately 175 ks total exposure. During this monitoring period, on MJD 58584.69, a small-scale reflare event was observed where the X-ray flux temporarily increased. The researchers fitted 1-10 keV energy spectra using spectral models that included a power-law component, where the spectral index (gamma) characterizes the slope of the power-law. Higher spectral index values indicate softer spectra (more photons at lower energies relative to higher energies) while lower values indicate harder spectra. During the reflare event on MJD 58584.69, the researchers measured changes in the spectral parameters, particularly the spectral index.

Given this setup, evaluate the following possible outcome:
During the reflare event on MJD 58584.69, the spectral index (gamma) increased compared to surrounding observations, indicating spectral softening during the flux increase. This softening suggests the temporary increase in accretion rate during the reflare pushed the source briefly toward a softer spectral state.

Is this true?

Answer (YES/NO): NO